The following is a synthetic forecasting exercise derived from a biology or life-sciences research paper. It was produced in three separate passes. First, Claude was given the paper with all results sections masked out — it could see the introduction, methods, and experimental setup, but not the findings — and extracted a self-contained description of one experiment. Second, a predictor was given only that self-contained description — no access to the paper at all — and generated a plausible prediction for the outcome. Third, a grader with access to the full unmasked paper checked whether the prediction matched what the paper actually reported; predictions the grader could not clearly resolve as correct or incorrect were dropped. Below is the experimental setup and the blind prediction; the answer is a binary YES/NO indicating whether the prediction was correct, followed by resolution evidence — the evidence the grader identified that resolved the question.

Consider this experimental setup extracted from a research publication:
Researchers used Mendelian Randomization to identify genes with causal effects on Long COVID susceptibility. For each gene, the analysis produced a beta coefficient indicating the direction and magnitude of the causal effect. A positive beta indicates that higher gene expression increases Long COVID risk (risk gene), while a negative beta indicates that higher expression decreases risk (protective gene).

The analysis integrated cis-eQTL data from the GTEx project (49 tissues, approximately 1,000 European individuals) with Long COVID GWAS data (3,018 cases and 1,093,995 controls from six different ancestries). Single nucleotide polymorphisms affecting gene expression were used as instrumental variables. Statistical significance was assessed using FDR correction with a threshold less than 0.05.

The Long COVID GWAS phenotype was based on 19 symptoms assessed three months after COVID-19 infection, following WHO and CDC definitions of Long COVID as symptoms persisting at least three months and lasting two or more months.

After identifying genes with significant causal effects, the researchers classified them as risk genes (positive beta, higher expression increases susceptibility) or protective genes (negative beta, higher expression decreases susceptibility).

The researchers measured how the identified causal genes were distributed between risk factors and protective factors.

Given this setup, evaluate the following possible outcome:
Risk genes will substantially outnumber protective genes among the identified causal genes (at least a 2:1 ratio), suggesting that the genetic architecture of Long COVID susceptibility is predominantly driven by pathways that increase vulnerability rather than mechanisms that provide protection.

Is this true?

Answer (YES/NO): NO